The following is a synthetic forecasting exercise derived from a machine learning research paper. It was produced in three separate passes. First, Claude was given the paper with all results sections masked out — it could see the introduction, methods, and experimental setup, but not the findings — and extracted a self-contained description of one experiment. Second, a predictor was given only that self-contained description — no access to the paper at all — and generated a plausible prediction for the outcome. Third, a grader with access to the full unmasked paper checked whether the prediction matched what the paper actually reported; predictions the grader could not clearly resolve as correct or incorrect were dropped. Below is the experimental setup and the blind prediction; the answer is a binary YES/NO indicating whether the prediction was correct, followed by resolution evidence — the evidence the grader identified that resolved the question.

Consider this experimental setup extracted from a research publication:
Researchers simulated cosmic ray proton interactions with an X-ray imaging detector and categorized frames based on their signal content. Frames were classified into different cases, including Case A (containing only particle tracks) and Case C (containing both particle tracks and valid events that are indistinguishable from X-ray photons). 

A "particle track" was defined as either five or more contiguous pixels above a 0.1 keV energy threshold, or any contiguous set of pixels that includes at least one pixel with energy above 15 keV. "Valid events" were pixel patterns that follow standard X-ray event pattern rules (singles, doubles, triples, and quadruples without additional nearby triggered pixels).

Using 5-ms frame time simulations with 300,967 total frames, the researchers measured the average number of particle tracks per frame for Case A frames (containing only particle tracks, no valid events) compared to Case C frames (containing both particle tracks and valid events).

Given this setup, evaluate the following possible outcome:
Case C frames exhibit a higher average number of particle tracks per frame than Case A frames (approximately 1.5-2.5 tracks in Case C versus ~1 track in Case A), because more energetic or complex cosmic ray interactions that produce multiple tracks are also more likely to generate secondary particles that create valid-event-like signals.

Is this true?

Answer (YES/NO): NO